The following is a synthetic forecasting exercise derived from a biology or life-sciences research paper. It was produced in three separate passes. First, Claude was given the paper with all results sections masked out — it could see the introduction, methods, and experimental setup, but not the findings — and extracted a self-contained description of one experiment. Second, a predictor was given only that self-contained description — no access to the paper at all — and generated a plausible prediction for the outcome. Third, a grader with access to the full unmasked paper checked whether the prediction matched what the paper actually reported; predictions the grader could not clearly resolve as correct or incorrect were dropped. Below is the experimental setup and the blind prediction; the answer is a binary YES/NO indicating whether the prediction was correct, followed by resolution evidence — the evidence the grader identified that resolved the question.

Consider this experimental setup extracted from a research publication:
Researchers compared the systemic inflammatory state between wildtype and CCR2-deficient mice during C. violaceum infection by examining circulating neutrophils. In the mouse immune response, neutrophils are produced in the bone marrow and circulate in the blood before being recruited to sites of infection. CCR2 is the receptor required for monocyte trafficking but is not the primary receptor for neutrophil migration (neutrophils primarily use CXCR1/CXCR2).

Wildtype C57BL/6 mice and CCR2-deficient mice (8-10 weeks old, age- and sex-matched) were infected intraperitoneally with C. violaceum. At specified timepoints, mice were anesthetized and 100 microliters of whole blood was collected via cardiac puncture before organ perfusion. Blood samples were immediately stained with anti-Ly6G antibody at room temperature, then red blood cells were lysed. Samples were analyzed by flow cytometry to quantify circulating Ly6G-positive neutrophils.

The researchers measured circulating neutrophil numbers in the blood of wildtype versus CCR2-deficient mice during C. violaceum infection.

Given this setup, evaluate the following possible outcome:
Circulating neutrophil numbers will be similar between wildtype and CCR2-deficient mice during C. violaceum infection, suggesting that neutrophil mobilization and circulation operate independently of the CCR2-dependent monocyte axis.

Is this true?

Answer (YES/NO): NO